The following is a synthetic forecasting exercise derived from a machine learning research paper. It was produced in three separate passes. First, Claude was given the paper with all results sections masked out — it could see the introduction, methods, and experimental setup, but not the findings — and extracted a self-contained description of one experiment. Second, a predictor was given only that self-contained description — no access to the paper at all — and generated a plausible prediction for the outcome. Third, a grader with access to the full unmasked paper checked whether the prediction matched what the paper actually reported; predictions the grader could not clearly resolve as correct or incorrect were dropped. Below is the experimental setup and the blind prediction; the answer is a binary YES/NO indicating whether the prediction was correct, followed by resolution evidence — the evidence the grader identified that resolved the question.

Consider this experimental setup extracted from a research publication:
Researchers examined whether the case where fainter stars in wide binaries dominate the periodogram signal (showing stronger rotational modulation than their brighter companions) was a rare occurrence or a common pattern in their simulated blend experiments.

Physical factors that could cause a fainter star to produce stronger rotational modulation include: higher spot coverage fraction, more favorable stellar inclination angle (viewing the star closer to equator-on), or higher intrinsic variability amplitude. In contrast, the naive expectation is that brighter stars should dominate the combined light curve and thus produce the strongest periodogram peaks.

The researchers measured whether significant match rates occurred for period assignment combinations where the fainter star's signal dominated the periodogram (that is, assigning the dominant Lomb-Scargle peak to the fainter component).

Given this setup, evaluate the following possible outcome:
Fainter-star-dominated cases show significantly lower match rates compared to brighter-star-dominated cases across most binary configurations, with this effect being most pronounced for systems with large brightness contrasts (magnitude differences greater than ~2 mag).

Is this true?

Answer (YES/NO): NO